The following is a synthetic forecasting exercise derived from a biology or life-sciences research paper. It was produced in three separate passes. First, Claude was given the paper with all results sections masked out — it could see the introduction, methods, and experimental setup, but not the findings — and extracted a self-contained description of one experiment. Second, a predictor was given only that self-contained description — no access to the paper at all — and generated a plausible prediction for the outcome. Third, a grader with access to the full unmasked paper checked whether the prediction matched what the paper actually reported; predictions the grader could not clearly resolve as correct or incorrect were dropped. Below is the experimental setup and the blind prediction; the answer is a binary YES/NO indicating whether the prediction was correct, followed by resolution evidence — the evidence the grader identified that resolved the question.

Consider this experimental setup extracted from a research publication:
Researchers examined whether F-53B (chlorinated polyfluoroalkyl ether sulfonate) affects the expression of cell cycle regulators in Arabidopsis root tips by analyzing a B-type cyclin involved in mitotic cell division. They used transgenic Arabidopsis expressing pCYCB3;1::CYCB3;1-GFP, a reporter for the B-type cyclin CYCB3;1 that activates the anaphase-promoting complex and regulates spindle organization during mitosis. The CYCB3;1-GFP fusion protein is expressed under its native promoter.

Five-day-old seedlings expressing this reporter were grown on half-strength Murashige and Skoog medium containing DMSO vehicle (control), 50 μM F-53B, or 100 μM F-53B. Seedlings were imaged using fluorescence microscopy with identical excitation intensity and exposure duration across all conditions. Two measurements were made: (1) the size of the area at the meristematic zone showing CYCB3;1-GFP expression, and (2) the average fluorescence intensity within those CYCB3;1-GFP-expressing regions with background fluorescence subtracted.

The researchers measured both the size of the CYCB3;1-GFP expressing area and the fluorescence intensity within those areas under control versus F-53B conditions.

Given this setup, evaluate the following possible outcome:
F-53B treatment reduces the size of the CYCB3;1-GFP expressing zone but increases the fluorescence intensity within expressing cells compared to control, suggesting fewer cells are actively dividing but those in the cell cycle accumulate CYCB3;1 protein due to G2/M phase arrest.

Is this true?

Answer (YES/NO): NO